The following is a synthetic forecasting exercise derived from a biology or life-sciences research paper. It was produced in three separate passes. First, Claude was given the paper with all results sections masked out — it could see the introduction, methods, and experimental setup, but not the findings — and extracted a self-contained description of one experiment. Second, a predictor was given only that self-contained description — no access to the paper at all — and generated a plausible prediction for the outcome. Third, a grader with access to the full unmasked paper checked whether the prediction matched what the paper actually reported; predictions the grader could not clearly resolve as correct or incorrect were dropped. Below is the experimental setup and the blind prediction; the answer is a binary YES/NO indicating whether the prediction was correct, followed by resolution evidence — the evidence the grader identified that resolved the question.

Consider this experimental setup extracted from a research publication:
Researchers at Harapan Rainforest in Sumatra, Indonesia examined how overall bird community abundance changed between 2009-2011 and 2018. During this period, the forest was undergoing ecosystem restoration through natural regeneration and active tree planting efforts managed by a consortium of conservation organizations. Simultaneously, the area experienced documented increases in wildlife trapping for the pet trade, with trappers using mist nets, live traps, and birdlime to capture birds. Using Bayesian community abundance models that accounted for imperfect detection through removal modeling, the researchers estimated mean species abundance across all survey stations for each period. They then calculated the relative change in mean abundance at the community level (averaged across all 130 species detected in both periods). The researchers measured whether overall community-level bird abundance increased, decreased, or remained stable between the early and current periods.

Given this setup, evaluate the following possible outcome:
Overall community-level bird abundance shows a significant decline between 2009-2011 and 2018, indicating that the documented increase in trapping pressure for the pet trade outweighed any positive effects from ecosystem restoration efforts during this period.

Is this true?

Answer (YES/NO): NO